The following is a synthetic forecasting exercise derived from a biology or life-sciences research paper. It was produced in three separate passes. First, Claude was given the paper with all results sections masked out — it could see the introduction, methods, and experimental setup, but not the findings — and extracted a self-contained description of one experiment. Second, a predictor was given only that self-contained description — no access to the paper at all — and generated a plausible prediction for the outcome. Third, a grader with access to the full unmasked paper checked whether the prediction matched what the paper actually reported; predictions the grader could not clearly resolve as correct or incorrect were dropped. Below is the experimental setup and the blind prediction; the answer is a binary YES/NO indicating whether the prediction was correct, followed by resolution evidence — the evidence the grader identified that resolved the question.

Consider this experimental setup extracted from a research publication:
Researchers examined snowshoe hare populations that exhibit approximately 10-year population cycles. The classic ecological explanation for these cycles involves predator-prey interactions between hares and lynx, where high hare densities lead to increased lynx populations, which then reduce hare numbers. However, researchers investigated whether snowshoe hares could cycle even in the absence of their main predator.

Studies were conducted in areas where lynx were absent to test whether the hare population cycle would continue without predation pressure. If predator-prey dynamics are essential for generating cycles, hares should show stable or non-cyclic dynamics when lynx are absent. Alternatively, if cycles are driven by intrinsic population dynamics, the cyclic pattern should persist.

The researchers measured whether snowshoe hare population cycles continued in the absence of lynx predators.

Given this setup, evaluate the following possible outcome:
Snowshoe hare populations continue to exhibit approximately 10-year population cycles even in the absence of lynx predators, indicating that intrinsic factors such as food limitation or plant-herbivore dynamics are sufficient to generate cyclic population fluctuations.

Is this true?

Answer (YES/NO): YES